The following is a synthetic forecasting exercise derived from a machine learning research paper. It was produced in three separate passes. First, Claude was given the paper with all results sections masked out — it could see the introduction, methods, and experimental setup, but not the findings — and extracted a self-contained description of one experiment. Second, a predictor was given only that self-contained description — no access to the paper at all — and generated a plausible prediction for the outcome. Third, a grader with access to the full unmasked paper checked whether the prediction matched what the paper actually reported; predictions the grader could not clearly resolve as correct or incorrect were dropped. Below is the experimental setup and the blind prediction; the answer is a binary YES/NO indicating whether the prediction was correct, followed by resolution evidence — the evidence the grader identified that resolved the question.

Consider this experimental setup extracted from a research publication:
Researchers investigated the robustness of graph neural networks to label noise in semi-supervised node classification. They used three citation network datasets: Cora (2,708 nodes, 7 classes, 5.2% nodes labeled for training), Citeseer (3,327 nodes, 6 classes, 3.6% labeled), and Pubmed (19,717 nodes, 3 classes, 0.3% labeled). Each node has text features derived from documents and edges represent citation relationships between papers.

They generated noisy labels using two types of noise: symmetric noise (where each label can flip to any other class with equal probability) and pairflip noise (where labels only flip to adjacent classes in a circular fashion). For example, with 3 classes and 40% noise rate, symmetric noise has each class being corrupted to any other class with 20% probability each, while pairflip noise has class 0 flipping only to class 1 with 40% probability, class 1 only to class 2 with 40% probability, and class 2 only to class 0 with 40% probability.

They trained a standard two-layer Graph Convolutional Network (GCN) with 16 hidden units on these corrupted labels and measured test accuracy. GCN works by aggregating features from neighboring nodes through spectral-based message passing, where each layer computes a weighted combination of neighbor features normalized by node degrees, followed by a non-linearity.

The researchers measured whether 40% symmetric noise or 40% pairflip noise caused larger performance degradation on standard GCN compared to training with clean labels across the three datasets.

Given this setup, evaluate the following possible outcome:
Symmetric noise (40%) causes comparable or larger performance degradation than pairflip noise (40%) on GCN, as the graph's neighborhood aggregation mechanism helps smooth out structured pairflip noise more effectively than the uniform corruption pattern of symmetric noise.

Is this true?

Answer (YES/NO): NO